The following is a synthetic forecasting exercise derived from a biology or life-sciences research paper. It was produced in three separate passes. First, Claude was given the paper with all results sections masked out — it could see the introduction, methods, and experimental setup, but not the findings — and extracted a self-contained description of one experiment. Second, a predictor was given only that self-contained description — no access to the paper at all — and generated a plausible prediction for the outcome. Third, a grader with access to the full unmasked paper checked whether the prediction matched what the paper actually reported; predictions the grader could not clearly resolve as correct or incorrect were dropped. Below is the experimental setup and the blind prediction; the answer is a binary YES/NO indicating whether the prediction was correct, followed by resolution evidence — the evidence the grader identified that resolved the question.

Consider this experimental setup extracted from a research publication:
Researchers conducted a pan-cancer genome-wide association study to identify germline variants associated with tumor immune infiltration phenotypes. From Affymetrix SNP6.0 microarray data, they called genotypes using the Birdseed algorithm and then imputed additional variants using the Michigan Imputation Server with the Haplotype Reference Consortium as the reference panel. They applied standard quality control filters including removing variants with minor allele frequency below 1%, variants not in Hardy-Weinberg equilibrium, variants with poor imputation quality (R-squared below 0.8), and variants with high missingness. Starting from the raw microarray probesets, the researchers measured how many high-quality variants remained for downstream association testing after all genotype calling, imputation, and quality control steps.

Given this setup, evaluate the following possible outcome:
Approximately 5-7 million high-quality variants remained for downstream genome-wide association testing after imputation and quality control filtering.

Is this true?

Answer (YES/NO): NO